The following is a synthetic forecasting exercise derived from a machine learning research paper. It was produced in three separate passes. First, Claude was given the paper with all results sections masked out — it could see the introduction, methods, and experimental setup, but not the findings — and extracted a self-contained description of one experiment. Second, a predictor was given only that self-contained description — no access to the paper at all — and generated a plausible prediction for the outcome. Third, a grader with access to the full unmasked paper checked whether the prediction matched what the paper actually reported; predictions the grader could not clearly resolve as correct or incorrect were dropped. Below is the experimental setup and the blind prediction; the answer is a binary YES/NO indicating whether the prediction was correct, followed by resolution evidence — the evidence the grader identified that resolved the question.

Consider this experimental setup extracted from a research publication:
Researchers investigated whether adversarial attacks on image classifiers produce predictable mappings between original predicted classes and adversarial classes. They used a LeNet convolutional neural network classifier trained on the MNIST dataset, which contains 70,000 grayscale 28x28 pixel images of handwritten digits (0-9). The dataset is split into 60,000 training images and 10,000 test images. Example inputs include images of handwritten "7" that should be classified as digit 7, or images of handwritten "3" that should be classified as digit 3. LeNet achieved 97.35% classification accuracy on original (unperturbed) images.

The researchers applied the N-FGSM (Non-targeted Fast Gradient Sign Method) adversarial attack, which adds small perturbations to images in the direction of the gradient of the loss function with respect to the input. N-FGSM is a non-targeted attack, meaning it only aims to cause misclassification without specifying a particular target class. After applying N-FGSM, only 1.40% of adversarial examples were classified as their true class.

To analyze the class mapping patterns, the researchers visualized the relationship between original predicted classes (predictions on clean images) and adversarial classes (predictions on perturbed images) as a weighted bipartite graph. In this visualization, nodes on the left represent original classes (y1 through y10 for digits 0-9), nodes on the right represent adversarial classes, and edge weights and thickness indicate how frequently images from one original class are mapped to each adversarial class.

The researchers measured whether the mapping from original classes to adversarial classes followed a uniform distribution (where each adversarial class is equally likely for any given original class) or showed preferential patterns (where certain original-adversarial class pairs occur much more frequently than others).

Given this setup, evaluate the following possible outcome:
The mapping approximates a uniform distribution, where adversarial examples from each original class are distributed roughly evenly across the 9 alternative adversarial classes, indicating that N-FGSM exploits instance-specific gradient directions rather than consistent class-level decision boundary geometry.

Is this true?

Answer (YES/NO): NO